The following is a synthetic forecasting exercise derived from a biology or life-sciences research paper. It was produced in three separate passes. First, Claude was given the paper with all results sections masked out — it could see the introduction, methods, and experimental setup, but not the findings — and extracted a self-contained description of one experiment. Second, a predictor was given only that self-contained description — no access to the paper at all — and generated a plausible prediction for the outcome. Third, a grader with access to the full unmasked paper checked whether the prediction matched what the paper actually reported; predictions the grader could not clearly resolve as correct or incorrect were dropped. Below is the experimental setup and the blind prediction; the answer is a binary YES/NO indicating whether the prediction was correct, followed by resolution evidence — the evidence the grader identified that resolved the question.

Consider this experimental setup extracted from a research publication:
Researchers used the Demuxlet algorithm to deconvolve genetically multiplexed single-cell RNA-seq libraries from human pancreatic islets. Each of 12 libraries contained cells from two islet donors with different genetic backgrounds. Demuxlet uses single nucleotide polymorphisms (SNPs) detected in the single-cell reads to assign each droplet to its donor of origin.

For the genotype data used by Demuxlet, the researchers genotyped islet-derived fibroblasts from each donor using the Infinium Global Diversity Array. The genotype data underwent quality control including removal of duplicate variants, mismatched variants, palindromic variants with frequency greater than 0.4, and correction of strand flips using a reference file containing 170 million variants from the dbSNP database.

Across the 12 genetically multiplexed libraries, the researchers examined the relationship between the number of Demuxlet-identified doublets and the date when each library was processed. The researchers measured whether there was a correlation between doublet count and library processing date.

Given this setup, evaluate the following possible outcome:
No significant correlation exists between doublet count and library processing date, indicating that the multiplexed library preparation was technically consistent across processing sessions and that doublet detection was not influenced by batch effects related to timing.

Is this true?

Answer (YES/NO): NO